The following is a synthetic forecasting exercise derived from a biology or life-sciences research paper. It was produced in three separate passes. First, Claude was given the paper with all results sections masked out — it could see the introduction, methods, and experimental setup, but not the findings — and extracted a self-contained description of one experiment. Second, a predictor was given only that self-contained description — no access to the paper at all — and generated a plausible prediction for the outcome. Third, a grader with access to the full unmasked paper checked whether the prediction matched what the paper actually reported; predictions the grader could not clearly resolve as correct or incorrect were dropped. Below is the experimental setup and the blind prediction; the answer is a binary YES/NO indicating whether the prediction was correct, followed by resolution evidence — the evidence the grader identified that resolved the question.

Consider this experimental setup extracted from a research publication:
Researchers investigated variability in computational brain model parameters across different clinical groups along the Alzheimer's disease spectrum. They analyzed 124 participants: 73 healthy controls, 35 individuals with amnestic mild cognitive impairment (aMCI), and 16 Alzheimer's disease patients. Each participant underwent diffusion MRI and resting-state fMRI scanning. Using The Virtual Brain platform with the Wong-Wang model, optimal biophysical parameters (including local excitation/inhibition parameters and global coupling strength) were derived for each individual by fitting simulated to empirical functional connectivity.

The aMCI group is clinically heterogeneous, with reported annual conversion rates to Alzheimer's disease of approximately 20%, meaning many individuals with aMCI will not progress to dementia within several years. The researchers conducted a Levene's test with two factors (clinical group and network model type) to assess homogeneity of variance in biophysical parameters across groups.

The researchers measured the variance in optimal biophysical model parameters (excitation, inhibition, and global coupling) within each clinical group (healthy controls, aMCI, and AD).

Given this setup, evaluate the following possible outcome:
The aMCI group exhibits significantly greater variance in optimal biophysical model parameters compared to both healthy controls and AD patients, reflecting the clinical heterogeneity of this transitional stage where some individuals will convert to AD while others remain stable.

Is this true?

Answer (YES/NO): YES